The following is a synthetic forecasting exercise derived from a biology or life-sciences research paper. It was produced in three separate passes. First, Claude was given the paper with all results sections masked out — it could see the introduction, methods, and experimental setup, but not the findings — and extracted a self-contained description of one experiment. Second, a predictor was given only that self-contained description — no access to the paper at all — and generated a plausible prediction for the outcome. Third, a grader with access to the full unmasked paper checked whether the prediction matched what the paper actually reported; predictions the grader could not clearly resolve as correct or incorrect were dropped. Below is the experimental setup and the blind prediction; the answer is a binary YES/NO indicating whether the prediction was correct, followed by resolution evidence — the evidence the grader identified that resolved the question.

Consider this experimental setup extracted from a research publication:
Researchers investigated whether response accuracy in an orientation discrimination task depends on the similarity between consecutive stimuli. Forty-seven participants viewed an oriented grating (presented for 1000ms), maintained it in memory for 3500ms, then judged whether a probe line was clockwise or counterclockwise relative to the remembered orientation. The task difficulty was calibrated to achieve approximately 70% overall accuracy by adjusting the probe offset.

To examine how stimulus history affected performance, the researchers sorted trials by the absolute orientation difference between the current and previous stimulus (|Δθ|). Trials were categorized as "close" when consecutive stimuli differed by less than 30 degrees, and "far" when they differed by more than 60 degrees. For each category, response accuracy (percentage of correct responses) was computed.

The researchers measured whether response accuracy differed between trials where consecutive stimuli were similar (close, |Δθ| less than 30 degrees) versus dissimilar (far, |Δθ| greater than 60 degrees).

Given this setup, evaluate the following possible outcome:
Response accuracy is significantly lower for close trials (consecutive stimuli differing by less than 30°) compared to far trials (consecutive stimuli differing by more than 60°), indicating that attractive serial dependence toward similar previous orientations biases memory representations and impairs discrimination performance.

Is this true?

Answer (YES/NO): NO